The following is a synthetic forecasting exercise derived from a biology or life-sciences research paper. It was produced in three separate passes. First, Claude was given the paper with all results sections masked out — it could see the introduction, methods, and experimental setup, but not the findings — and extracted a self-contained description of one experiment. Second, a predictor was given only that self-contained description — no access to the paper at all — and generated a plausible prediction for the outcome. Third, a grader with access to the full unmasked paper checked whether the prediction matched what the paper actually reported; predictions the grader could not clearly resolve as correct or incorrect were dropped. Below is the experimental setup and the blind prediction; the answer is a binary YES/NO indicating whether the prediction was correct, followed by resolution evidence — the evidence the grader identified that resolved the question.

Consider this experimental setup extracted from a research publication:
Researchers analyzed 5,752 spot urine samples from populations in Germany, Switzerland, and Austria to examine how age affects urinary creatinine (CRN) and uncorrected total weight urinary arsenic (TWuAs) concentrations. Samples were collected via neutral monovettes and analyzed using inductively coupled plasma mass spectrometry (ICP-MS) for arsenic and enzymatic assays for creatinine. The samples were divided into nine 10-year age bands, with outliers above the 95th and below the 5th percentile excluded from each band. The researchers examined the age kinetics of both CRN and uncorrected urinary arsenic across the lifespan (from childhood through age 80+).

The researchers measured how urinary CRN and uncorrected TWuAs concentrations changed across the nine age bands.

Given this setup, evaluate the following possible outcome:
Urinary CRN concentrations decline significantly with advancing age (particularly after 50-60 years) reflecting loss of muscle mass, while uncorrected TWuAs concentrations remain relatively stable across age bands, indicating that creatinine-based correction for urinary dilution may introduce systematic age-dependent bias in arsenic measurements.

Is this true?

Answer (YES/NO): NO